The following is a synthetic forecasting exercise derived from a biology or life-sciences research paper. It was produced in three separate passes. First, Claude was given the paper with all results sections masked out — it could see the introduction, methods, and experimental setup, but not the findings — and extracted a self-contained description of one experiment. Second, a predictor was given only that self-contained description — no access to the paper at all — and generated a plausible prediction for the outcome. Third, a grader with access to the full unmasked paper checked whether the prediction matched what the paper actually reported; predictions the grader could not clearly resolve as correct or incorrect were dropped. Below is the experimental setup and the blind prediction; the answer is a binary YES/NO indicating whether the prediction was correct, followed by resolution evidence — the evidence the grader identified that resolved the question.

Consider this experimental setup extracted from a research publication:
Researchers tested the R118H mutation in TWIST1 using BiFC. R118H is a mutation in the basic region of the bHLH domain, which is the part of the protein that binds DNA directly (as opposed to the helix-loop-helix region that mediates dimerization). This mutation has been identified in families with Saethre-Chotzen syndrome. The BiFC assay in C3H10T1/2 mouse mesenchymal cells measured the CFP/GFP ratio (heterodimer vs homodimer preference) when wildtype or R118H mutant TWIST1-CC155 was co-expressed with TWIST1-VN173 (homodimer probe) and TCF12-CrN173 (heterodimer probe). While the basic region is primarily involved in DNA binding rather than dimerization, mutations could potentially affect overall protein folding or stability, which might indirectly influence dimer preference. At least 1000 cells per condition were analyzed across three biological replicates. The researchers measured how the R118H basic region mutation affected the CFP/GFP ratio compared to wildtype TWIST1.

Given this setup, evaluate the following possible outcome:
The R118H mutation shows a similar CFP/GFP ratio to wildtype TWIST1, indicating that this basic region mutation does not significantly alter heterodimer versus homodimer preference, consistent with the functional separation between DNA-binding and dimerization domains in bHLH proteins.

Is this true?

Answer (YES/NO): NO